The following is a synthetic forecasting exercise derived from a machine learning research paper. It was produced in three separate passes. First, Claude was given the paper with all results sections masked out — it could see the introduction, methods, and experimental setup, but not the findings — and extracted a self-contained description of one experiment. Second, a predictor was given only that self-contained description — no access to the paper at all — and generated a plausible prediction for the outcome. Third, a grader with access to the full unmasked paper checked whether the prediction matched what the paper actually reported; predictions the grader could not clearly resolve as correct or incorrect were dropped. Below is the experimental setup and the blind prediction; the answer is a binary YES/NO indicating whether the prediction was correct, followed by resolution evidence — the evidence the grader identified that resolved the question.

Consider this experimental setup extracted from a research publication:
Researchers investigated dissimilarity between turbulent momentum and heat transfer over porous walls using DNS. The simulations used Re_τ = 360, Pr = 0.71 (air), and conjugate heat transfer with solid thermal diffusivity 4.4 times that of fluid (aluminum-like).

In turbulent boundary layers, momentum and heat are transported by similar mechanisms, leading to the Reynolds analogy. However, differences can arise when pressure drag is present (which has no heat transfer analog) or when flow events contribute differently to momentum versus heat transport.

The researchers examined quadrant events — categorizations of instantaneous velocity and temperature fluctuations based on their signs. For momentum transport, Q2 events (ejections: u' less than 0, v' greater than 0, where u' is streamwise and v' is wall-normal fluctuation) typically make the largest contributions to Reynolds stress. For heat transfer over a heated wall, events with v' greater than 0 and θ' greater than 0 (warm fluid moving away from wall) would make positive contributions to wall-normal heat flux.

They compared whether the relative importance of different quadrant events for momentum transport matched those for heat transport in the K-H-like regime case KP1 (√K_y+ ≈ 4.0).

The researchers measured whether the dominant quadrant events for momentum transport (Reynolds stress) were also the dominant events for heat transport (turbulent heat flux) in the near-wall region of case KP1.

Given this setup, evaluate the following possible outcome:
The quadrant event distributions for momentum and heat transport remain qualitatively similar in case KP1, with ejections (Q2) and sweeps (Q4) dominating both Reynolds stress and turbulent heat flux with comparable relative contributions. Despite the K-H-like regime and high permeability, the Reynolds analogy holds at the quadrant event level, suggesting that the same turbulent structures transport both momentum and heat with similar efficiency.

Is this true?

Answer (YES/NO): NO